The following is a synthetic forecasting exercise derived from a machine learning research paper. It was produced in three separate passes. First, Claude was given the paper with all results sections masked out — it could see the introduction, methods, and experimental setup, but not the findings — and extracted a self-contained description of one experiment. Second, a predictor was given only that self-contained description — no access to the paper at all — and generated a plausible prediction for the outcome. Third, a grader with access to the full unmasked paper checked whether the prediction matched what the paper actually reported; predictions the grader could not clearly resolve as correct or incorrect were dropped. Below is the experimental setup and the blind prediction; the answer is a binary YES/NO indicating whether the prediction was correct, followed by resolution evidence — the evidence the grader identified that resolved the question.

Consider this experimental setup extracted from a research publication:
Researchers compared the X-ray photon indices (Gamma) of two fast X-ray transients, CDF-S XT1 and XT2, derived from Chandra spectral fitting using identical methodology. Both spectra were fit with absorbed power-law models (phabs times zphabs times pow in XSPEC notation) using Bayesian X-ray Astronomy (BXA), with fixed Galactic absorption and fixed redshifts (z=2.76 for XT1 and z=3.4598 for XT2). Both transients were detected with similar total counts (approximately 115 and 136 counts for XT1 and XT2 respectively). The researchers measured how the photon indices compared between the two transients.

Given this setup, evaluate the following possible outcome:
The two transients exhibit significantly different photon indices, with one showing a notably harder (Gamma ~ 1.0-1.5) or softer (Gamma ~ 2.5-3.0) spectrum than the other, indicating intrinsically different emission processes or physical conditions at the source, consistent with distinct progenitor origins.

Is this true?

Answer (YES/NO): NO